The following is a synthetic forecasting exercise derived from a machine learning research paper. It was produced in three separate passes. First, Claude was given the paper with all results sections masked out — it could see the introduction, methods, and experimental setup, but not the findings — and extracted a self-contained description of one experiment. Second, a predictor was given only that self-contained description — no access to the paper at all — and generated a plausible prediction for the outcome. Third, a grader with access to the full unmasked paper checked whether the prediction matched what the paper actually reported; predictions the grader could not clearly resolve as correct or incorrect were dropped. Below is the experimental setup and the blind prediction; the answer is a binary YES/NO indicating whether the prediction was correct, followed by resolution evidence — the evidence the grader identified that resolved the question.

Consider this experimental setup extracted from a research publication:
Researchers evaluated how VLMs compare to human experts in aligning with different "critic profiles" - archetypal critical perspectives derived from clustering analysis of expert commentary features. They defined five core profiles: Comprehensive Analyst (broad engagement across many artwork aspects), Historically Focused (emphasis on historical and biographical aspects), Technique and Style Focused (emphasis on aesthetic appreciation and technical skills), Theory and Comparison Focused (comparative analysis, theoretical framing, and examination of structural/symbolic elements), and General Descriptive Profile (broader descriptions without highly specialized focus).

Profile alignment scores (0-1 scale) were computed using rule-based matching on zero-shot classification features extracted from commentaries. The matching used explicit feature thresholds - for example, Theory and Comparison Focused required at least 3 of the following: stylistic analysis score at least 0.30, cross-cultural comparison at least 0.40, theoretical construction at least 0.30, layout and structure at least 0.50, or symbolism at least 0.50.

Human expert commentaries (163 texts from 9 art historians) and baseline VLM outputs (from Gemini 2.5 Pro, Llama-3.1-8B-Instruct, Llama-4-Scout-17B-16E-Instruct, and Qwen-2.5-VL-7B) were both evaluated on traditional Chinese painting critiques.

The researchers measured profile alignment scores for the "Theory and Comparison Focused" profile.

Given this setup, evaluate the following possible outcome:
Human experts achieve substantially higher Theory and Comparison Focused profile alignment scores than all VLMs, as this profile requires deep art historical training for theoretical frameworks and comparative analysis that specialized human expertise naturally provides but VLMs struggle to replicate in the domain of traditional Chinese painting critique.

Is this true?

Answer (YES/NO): NO